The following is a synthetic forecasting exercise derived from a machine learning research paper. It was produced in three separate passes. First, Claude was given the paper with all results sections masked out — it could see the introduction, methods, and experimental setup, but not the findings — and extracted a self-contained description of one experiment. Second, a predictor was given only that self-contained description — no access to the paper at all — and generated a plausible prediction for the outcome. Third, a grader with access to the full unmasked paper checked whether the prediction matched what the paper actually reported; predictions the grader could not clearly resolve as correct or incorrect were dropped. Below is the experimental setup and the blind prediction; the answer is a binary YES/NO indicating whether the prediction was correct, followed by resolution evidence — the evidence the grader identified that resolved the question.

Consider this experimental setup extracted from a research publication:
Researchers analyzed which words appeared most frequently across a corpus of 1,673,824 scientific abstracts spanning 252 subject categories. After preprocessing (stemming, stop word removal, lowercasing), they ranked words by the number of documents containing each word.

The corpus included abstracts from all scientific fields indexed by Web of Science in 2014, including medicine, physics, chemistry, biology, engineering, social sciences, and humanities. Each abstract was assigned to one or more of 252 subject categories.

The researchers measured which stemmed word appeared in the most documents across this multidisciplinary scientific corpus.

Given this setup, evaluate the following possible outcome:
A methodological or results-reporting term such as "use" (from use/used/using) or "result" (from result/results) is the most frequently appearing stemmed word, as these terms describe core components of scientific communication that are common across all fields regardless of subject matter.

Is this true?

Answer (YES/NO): YES